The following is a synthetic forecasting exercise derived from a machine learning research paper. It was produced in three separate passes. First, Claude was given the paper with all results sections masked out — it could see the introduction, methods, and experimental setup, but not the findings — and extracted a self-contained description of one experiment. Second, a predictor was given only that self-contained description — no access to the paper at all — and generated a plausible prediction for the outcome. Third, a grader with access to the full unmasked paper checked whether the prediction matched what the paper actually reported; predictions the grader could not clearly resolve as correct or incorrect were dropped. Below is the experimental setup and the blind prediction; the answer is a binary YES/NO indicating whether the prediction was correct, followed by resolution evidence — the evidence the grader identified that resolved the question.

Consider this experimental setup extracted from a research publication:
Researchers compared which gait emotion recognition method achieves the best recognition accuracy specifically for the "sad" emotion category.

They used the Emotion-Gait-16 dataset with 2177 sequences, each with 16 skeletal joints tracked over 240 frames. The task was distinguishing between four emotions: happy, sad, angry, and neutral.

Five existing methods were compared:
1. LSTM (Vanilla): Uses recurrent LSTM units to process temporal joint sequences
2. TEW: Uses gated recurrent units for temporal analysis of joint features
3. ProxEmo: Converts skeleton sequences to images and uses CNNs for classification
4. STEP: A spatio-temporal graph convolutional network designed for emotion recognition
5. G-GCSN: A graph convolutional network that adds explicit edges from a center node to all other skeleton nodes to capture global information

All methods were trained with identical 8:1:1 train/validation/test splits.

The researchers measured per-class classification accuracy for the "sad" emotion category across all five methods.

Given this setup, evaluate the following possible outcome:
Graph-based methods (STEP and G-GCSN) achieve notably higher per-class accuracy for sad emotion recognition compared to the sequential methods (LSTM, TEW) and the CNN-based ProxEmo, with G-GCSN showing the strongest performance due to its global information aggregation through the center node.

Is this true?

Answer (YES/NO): YES